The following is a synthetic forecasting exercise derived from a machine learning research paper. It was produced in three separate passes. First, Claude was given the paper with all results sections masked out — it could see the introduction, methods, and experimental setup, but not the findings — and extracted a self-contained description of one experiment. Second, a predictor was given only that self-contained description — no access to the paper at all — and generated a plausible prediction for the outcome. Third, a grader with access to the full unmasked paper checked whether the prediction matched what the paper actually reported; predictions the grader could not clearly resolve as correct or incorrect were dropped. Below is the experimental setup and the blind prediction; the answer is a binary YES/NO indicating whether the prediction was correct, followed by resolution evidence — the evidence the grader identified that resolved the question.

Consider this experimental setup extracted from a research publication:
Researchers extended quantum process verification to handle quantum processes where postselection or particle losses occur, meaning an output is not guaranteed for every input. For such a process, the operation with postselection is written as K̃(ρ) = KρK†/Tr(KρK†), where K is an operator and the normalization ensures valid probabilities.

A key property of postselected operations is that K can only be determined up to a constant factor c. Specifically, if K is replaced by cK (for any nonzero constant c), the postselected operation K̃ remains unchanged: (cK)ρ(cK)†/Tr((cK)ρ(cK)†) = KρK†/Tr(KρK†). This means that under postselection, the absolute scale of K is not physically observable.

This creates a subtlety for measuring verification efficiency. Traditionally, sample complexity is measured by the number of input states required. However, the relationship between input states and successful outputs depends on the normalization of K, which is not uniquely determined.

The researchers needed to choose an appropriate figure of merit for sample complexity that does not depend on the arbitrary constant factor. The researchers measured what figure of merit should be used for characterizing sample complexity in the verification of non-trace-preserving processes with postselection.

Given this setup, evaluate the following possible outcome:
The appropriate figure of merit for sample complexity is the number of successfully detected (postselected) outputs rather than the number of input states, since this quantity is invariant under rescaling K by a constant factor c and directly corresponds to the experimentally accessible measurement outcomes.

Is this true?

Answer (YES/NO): YES